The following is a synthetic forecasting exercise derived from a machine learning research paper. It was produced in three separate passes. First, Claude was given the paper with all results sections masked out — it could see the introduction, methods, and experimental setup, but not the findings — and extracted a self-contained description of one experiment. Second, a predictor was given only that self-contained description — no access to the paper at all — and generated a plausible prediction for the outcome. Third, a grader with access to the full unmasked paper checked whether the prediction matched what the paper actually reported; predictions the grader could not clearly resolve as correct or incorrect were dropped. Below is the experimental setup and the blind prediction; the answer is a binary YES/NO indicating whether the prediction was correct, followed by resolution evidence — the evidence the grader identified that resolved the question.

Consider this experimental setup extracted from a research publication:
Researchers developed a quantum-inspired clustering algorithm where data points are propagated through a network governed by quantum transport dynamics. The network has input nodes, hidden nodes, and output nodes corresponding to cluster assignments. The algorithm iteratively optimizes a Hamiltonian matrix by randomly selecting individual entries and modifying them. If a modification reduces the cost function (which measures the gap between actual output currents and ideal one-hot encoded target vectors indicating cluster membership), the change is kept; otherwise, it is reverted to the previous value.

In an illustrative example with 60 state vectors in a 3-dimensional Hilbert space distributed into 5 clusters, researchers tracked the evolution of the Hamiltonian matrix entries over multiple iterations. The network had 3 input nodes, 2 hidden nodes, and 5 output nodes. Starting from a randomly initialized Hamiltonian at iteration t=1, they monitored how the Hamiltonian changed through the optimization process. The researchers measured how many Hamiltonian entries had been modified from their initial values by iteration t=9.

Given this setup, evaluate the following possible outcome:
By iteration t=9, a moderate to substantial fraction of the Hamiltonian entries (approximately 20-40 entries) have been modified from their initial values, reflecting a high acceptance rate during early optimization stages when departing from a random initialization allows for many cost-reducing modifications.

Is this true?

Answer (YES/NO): NO